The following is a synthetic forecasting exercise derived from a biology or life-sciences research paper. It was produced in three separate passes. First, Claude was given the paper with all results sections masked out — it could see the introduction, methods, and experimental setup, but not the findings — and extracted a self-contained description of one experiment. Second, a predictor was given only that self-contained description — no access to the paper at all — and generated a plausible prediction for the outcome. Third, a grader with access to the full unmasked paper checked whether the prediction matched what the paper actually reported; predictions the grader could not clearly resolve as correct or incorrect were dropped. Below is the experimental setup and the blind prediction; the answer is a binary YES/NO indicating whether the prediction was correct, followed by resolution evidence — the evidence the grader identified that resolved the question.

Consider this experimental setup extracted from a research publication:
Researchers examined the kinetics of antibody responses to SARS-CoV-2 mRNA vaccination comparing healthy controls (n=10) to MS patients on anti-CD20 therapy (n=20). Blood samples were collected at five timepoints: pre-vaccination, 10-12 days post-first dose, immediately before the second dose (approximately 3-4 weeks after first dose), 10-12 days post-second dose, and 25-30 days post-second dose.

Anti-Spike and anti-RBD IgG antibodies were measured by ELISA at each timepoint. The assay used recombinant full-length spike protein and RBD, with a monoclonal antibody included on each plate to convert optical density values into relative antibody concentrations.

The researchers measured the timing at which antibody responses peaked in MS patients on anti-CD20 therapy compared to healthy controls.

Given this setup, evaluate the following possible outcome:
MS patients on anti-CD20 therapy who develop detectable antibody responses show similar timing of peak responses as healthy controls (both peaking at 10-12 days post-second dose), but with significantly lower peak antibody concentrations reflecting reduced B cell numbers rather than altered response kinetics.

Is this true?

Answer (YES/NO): NO